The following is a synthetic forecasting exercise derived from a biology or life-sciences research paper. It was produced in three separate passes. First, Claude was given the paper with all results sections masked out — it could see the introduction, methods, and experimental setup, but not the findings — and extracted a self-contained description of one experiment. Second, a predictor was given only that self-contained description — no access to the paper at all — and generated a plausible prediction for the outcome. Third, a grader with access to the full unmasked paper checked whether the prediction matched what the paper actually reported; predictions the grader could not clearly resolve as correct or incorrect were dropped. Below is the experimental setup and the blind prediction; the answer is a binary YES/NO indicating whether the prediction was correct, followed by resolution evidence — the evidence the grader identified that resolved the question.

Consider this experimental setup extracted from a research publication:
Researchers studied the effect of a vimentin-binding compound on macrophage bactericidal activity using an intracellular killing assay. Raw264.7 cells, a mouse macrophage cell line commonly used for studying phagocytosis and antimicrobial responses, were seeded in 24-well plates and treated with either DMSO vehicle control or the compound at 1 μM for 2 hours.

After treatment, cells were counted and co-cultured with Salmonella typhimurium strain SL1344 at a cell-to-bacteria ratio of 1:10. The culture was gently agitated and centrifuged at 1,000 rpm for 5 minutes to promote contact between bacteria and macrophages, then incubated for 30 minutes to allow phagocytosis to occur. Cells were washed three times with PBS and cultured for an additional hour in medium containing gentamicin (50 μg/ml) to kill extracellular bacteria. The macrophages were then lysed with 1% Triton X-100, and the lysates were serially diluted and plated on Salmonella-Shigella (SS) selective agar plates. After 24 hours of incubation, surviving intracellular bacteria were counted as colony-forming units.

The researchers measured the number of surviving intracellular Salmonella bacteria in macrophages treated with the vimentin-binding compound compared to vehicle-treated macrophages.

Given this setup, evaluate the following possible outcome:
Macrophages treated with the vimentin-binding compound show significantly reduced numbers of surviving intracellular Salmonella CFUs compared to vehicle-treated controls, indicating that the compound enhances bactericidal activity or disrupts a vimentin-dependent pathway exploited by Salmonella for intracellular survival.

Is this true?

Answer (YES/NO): YES